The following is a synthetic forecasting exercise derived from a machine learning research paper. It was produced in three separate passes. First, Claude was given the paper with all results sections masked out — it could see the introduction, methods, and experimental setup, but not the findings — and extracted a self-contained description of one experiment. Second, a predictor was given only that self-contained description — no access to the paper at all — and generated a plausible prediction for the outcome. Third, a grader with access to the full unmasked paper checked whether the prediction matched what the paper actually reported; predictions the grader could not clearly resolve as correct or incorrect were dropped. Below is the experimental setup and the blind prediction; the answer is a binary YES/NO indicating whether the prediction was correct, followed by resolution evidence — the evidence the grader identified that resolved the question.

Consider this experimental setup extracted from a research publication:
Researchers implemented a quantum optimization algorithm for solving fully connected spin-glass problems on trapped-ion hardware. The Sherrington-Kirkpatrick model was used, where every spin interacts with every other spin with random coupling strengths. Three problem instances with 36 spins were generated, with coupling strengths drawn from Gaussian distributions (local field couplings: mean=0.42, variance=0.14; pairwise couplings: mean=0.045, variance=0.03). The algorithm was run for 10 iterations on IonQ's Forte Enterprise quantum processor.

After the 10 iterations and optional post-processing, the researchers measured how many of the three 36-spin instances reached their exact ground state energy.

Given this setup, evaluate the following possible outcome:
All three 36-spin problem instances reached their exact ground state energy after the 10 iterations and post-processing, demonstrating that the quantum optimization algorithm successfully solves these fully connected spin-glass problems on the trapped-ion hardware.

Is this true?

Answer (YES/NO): YES